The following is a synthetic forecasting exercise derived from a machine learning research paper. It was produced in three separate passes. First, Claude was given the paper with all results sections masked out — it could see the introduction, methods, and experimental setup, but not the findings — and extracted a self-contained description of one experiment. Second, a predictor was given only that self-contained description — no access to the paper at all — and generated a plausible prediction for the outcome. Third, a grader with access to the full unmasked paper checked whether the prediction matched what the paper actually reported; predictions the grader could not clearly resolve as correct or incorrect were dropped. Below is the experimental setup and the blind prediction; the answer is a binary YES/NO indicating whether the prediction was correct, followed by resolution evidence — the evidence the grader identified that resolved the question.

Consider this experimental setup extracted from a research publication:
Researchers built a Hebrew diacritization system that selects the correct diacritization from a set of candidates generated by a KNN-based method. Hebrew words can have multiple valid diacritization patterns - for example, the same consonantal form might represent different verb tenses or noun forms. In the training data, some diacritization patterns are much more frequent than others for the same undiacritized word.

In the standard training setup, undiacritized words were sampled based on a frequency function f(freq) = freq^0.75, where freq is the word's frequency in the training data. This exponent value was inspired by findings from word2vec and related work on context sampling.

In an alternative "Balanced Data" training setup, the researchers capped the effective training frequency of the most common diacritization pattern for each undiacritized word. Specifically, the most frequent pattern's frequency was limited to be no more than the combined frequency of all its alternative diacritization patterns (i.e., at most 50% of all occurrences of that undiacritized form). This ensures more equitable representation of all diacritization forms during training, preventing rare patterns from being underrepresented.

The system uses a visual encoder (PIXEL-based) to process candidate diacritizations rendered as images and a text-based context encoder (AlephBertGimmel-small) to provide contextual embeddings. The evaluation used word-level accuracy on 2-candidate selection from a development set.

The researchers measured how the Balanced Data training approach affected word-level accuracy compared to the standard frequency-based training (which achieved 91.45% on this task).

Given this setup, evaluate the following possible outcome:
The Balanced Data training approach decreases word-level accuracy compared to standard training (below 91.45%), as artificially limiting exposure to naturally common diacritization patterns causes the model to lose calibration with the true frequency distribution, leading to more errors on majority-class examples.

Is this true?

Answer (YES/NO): YES